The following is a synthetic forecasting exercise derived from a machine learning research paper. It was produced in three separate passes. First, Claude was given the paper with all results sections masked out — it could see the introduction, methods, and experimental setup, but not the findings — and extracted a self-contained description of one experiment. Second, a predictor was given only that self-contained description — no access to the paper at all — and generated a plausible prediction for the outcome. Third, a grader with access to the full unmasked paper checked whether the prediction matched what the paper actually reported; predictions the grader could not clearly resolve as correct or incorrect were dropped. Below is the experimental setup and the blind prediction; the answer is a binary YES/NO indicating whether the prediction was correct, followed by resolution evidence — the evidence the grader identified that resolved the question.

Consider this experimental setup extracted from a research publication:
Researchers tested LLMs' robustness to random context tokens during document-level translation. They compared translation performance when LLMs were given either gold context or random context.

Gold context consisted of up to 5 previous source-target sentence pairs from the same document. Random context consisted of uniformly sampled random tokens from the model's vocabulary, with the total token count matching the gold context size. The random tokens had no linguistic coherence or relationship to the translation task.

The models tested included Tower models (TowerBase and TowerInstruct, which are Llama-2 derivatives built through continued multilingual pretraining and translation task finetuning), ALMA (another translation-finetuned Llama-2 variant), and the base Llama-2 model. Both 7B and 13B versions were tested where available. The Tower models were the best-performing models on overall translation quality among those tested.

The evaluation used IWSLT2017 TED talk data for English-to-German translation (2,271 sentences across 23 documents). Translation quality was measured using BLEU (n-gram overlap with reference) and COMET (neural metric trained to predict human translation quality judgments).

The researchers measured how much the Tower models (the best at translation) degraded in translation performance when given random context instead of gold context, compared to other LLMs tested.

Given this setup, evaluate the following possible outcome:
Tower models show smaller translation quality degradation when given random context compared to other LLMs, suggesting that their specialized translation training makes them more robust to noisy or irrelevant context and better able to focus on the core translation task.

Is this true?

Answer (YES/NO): NO